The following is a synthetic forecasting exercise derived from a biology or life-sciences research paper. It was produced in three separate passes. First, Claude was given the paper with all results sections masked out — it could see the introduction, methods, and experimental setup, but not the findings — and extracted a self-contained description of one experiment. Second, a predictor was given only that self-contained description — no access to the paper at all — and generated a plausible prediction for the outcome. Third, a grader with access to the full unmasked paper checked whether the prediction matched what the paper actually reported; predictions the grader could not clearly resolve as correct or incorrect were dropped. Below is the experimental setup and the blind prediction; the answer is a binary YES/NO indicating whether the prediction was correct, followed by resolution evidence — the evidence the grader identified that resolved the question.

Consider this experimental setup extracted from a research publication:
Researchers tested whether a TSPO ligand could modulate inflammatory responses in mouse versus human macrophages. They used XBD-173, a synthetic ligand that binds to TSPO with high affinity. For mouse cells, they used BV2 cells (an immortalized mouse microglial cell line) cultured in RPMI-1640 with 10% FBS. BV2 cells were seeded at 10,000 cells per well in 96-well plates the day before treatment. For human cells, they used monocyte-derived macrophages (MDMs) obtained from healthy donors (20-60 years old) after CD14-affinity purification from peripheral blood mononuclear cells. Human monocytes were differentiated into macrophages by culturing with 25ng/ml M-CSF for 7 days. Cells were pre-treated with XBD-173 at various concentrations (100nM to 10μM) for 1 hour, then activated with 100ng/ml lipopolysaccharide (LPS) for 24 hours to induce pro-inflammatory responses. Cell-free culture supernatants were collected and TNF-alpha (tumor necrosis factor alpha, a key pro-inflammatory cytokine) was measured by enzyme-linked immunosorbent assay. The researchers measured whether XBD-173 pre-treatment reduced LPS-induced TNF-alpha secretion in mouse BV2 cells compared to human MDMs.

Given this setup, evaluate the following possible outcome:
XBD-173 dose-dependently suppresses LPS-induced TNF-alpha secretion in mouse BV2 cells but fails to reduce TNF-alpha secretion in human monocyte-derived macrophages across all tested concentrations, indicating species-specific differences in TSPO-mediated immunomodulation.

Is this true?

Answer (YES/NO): YES